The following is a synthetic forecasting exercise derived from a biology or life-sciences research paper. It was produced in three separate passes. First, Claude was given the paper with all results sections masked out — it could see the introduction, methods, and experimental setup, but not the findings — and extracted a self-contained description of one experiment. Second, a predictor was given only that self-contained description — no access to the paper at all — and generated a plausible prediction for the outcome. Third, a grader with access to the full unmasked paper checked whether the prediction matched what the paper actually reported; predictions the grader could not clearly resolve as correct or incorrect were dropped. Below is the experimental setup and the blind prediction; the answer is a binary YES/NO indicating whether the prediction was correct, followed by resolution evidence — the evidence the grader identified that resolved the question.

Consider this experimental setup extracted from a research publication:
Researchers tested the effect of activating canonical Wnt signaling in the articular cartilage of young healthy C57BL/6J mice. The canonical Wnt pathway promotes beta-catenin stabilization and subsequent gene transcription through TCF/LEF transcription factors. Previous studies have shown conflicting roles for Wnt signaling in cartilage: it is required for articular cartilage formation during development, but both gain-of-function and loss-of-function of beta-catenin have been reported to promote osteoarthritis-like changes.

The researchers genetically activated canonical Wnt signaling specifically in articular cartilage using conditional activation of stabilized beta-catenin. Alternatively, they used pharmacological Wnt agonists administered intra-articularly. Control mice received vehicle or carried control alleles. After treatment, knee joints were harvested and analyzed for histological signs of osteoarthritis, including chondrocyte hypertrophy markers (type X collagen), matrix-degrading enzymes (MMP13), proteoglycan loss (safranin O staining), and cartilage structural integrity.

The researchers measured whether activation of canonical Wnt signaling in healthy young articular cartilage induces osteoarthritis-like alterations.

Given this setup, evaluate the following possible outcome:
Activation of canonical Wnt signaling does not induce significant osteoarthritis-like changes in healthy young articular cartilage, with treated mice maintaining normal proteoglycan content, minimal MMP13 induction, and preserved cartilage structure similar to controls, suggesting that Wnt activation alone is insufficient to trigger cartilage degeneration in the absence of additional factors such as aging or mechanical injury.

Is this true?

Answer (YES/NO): NO